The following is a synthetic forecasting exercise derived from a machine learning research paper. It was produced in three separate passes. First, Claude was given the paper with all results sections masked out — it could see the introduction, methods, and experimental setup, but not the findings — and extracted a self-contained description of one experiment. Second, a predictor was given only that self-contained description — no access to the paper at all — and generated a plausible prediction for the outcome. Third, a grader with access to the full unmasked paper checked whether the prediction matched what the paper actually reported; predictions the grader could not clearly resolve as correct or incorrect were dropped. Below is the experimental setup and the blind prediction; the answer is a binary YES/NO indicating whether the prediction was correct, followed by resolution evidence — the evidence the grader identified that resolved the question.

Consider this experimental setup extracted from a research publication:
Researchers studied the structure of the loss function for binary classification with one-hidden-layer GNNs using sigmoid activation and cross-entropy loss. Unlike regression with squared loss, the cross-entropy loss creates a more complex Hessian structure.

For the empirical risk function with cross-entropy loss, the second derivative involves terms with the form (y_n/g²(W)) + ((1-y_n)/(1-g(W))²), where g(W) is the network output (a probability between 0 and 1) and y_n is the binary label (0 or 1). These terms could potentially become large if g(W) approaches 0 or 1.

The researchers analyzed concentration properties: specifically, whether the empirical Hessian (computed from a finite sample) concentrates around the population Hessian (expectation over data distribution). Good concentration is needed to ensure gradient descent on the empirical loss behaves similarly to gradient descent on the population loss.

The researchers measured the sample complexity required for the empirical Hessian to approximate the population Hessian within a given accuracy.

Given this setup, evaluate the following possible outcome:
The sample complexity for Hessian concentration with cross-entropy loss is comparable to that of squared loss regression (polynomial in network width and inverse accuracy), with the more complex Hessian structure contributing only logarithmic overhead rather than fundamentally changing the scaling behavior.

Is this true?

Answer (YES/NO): NO